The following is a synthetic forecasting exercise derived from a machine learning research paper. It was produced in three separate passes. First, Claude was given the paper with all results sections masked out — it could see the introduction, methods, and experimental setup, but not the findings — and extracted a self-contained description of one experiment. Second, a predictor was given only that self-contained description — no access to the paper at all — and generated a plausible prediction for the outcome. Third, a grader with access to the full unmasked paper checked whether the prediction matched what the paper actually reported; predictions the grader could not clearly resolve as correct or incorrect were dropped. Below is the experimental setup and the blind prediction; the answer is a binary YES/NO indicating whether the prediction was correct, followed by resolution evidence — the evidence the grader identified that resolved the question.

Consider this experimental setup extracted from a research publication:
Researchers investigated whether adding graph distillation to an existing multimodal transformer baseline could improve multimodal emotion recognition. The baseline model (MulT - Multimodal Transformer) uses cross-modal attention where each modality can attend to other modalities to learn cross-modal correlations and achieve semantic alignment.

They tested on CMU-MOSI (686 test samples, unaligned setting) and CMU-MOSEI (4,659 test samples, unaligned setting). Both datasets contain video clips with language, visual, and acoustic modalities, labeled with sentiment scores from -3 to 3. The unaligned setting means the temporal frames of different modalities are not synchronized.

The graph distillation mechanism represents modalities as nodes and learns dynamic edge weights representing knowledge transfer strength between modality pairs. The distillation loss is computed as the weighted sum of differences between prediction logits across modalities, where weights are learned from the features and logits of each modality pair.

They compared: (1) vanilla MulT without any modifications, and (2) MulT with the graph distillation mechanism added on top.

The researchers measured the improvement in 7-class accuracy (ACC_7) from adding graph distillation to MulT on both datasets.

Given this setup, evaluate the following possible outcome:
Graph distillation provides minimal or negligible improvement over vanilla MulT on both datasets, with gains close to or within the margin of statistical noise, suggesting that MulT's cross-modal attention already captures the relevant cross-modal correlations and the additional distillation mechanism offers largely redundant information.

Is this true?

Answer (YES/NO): YES